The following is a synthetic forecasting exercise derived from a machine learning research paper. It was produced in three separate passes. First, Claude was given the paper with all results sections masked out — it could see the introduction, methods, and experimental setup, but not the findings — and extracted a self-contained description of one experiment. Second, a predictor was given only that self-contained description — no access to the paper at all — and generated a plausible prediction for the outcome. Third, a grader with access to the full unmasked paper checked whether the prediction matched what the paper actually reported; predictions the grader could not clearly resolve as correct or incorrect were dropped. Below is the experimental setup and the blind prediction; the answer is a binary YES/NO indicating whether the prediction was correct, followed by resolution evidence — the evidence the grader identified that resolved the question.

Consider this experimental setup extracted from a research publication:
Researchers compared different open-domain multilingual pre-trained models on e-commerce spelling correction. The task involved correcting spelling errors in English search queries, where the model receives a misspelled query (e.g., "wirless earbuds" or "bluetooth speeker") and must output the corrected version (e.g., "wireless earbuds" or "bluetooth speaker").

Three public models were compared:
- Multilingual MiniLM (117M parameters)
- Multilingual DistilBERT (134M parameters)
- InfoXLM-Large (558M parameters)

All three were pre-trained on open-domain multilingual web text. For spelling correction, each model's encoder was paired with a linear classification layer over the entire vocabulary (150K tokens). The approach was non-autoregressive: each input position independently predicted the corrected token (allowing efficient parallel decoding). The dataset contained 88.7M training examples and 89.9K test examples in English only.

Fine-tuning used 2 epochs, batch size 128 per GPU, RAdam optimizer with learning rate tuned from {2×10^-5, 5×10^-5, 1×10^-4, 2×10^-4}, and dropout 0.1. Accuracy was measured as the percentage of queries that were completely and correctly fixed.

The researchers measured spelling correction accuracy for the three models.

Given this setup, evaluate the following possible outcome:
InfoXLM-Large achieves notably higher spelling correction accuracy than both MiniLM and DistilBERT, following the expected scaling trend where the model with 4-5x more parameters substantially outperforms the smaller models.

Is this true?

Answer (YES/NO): NO